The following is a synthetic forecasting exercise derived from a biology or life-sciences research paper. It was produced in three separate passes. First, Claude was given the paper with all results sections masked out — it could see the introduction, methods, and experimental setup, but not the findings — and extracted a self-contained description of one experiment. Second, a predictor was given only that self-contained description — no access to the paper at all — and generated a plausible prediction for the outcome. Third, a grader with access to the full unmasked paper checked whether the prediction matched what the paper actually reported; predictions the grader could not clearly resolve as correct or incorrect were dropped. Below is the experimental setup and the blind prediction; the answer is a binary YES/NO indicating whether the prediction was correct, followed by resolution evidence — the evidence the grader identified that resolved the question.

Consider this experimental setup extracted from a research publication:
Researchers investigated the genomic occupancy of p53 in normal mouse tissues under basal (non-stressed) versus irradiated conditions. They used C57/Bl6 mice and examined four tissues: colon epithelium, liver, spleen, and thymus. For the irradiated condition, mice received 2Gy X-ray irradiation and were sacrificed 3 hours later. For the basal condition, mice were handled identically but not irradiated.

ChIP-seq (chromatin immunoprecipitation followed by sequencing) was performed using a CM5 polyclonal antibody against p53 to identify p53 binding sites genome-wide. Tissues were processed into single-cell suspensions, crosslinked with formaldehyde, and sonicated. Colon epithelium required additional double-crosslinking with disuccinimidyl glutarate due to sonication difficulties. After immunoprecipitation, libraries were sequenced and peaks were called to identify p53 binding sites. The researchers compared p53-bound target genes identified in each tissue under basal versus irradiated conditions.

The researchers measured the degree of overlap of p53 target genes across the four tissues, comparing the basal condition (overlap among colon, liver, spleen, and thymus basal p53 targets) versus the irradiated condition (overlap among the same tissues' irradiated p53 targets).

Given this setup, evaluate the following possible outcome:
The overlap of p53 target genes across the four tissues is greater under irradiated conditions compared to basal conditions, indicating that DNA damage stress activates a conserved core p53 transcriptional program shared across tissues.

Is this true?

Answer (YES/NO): YES